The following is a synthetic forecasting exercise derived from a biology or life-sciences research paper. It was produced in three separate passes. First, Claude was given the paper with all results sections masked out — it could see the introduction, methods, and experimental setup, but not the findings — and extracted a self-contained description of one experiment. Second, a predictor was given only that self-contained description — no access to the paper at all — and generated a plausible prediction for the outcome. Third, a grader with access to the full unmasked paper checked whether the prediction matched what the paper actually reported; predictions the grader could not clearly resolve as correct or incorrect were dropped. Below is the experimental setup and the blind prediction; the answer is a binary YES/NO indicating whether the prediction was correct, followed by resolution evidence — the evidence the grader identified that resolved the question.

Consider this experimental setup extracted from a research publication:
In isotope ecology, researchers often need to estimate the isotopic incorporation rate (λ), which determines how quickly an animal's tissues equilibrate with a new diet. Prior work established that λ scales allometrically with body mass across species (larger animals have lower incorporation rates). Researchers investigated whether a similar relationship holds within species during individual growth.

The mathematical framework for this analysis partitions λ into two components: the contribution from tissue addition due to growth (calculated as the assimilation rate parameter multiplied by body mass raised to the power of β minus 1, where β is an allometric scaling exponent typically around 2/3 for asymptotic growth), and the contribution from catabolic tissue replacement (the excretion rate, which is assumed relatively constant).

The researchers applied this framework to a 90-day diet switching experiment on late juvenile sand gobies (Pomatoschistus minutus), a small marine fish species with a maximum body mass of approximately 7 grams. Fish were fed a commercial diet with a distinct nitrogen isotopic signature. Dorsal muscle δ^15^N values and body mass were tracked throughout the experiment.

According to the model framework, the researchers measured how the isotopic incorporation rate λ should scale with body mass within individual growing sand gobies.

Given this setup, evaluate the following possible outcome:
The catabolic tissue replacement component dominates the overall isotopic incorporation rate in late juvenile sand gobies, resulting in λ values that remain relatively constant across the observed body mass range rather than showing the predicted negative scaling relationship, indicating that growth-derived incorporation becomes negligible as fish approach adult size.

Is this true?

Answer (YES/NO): NO